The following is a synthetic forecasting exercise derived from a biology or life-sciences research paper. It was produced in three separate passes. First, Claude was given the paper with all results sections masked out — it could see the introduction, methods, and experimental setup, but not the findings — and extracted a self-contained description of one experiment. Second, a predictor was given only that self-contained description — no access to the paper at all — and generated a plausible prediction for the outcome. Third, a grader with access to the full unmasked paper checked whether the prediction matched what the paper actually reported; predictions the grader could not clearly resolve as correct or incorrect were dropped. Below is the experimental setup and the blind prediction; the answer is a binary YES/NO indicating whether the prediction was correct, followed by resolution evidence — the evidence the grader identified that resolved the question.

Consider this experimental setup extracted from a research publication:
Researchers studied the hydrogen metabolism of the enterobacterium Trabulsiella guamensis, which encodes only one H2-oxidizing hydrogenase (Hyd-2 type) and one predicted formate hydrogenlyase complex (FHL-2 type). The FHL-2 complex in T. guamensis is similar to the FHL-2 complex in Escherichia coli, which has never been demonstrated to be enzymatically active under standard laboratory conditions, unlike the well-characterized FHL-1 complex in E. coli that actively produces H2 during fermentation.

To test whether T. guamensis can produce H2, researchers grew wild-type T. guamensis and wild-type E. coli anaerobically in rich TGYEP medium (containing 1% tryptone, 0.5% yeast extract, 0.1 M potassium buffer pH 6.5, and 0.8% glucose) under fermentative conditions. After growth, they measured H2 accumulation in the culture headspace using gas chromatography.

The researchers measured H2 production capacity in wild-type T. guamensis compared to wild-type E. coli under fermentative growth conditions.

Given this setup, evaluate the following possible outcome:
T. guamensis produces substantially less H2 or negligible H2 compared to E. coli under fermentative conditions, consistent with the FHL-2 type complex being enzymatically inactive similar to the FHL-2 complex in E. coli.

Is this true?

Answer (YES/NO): NO